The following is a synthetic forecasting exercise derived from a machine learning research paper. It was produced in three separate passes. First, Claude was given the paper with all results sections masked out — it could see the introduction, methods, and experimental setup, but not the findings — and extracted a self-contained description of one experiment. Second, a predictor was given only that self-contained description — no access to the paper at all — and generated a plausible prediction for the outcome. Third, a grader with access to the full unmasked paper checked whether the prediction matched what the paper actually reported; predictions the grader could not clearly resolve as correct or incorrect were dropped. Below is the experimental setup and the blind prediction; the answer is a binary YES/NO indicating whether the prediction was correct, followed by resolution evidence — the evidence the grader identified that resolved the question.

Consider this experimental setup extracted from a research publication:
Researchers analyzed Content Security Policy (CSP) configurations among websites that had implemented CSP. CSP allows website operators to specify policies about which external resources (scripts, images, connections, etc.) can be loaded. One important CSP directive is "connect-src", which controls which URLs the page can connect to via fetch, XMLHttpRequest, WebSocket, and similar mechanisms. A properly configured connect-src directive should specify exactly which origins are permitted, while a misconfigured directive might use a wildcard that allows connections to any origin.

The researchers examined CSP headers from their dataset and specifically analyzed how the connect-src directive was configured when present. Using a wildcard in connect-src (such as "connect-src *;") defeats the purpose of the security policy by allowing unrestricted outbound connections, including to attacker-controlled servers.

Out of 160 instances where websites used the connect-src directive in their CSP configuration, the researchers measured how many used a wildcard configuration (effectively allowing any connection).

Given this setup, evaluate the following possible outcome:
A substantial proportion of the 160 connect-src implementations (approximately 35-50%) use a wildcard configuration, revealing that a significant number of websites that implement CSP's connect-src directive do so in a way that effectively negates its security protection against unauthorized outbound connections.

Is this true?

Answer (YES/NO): NO